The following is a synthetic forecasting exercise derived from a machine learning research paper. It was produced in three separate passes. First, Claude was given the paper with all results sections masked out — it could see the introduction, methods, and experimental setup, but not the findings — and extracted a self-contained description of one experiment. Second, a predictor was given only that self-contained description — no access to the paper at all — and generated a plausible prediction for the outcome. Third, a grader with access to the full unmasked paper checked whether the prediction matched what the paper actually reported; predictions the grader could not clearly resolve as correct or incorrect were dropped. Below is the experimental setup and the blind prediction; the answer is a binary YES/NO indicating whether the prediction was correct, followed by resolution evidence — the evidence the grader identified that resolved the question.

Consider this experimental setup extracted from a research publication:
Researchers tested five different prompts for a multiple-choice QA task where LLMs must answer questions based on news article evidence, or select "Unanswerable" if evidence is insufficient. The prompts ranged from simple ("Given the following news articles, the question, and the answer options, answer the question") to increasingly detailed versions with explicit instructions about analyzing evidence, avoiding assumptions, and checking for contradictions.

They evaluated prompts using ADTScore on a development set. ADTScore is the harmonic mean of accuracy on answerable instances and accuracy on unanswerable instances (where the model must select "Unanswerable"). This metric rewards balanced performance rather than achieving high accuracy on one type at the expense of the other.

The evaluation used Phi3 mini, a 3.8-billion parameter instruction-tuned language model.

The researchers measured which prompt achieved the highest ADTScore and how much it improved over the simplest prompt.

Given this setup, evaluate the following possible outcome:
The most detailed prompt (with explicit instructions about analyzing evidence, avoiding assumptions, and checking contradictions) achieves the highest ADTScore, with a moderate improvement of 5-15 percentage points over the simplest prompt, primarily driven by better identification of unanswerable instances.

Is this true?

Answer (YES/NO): NO